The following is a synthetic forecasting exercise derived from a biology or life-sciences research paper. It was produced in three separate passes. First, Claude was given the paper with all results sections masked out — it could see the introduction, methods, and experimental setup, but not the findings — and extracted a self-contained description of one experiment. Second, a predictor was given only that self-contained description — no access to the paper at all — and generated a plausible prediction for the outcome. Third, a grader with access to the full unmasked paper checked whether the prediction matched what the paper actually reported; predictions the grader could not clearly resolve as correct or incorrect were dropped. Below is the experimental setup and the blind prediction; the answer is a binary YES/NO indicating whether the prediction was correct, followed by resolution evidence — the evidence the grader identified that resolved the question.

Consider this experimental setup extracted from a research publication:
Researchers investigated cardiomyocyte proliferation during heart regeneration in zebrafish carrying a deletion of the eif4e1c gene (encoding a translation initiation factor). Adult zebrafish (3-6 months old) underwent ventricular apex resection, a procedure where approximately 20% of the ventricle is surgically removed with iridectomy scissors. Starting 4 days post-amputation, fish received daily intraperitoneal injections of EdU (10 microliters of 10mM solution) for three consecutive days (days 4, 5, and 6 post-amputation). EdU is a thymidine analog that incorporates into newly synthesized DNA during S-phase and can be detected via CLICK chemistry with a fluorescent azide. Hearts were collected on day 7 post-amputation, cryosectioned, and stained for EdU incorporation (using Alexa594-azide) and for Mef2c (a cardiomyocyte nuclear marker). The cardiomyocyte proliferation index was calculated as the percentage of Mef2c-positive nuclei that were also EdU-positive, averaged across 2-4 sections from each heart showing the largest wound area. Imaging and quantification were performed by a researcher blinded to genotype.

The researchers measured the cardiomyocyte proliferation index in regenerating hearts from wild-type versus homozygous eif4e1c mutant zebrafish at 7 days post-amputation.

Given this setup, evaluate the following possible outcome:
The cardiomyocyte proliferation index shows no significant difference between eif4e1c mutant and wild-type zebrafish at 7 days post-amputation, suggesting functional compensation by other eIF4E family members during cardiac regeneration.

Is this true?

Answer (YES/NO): NO